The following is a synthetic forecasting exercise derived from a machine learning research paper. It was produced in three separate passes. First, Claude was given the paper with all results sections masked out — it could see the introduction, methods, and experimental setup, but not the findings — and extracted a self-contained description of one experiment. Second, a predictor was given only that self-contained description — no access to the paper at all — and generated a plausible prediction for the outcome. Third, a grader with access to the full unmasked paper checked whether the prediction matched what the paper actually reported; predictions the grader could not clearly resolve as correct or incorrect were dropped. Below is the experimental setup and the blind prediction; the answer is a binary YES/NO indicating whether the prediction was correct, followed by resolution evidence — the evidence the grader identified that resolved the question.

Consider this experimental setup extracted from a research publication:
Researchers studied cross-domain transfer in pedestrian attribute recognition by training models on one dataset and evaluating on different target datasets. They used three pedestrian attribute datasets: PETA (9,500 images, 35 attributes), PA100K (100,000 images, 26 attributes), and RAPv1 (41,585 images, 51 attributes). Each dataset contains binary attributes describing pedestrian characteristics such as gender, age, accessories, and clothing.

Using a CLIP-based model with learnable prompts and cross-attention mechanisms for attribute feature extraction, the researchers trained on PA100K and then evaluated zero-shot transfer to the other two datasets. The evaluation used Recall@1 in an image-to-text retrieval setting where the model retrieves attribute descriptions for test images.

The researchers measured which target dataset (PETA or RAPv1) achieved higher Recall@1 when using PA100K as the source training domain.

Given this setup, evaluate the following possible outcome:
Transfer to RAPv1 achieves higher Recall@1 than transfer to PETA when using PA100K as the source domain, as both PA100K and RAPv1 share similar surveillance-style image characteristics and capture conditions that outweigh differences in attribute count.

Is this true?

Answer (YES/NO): NO